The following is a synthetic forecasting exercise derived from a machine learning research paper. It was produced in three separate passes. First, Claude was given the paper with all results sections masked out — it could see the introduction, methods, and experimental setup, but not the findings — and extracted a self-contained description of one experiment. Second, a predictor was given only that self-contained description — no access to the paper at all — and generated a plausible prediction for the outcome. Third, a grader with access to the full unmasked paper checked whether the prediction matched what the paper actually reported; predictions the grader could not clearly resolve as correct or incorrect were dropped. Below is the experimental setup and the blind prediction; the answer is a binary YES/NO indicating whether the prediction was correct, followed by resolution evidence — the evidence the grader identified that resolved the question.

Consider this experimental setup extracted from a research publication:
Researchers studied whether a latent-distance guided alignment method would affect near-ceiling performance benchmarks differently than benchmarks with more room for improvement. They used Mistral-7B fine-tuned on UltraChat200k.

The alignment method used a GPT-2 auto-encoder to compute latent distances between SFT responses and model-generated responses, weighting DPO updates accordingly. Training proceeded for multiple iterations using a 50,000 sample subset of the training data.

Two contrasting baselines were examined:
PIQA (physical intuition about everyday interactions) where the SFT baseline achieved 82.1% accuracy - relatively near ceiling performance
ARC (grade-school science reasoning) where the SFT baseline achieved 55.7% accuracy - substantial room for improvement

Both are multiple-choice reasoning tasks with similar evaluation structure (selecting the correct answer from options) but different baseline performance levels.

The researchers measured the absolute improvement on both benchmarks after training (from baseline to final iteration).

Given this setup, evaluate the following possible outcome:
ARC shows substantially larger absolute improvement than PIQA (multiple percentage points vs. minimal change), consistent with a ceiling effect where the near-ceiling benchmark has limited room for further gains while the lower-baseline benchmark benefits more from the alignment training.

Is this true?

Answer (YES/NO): YES